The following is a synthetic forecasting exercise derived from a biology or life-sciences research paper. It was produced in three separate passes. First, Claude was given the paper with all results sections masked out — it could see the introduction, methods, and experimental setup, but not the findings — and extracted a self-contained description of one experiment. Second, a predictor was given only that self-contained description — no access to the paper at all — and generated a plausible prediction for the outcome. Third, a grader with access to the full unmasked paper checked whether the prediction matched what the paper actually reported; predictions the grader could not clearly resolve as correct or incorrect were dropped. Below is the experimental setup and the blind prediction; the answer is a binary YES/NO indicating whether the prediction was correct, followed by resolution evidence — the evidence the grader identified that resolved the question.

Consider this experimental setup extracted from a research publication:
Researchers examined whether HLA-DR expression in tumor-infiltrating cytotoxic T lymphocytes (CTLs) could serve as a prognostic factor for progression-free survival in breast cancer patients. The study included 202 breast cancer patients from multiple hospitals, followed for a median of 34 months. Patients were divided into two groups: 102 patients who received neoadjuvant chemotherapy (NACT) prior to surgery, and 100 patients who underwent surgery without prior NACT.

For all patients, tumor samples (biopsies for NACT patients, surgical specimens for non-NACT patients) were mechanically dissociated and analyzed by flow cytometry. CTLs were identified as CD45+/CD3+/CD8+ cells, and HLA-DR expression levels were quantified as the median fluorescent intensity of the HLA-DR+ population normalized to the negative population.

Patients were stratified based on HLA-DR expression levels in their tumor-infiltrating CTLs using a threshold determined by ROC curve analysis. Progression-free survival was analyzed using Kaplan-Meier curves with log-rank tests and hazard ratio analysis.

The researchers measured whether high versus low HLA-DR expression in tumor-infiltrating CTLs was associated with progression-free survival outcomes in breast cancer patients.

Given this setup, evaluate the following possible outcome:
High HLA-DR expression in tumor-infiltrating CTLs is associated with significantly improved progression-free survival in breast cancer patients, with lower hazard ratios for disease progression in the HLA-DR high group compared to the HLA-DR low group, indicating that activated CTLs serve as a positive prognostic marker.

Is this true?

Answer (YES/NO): YES